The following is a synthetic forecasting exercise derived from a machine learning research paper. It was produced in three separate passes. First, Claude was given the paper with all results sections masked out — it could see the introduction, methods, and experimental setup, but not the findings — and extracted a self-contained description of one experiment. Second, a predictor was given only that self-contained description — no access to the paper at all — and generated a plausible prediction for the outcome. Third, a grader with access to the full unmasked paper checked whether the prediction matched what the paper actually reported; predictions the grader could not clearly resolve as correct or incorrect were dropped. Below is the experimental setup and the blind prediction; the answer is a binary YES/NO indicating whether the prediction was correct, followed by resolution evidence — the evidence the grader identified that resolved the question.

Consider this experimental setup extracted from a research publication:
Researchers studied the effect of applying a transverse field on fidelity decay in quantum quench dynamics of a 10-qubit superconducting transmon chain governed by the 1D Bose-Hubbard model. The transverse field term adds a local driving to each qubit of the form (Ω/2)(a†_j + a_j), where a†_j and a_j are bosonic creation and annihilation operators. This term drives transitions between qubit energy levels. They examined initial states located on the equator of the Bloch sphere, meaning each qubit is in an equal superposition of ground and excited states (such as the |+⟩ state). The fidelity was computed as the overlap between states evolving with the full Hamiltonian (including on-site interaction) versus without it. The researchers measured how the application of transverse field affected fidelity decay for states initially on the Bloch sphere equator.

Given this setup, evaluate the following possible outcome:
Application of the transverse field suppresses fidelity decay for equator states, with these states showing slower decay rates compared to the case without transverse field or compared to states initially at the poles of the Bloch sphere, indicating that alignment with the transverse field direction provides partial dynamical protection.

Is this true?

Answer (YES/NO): YES